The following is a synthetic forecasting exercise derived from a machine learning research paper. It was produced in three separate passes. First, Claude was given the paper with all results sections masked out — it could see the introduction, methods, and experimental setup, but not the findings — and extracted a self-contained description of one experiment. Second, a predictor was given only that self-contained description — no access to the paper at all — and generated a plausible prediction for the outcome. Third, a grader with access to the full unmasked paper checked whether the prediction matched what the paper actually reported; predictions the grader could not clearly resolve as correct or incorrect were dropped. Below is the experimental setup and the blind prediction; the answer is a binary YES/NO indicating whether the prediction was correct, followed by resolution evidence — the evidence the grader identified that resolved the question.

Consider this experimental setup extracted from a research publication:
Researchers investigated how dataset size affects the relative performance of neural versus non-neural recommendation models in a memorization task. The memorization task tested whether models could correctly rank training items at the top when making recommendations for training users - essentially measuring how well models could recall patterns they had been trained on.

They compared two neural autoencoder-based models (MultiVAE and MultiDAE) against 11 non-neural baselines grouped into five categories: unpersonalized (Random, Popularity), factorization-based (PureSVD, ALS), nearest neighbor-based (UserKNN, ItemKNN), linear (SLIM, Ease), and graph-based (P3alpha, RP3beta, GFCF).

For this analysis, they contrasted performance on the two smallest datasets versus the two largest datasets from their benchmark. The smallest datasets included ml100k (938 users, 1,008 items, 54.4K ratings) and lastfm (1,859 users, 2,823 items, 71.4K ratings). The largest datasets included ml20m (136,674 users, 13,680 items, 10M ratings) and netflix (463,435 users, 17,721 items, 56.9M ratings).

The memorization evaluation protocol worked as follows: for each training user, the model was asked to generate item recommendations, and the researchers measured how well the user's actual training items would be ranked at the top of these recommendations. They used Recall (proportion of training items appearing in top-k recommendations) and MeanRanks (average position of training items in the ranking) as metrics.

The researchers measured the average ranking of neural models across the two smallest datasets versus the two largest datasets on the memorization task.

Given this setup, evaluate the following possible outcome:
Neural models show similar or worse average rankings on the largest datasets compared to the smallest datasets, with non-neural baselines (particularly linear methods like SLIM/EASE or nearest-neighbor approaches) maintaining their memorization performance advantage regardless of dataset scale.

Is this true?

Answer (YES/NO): NO